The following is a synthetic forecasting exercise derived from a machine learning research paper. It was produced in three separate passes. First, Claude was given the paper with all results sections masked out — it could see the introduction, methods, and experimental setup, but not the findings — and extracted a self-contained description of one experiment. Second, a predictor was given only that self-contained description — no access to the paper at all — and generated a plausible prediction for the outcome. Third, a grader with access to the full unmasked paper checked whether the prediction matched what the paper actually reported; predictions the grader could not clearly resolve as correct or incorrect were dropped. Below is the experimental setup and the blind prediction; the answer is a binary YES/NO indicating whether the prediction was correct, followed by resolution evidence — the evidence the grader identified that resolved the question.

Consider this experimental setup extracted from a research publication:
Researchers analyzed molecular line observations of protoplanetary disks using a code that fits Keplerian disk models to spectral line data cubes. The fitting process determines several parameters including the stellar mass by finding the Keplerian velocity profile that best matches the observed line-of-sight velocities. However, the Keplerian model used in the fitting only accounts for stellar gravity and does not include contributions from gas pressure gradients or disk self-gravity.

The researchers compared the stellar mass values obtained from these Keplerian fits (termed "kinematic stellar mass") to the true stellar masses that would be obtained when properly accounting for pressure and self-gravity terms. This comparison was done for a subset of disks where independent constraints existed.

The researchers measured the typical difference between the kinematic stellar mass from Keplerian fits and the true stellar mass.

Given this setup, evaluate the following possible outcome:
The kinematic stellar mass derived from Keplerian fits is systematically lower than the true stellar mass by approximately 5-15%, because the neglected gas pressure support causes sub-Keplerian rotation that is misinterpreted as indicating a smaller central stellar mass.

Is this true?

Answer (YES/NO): NO